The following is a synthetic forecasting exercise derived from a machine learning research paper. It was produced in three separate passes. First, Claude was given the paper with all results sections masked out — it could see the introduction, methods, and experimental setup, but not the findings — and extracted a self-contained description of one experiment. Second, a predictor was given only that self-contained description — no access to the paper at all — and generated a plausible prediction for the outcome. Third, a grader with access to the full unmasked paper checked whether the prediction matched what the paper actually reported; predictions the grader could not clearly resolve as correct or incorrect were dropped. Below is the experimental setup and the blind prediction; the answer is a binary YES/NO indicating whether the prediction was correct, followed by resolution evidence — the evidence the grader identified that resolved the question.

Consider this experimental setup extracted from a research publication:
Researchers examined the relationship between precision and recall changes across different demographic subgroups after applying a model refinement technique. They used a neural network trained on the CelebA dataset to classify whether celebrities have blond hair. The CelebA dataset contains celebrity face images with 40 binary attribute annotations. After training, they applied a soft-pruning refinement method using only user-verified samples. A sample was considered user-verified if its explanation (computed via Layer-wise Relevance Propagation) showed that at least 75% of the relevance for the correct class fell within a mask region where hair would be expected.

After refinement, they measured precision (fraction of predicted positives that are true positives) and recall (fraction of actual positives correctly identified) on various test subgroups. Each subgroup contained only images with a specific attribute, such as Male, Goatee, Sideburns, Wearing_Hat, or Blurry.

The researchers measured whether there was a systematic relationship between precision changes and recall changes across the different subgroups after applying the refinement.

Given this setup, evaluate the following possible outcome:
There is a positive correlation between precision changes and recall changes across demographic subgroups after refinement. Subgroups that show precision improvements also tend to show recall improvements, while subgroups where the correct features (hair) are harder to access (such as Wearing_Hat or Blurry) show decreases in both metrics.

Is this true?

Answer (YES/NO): NO